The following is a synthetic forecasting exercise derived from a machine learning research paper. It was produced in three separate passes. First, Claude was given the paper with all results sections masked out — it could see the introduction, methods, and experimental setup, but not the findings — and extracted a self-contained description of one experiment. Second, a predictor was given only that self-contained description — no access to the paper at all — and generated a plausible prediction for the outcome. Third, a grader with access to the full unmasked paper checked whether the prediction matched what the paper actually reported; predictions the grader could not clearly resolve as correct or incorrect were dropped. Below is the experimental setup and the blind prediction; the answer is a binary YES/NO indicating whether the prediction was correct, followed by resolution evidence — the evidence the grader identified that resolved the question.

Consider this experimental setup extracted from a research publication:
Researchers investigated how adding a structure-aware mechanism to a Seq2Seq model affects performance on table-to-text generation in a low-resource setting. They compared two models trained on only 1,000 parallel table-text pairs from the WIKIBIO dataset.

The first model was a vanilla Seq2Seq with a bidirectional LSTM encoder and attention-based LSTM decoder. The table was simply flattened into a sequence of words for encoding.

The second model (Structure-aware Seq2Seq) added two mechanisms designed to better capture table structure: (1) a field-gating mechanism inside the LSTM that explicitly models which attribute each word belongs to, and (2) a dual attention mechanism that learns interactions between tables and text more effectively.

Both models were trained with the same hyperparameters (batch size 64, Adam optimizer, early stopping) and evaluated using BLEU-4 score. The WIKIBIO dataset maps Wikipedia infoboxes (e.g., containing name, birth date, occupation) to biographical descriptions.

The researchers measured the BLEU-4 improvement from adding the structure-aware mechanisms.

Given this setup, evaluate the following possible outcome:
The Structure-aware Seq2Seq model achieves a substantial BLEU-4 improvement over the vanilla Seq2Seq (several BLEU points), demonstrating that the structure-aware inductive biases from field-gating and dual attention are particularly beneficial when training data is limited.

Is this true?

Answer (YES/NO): NO